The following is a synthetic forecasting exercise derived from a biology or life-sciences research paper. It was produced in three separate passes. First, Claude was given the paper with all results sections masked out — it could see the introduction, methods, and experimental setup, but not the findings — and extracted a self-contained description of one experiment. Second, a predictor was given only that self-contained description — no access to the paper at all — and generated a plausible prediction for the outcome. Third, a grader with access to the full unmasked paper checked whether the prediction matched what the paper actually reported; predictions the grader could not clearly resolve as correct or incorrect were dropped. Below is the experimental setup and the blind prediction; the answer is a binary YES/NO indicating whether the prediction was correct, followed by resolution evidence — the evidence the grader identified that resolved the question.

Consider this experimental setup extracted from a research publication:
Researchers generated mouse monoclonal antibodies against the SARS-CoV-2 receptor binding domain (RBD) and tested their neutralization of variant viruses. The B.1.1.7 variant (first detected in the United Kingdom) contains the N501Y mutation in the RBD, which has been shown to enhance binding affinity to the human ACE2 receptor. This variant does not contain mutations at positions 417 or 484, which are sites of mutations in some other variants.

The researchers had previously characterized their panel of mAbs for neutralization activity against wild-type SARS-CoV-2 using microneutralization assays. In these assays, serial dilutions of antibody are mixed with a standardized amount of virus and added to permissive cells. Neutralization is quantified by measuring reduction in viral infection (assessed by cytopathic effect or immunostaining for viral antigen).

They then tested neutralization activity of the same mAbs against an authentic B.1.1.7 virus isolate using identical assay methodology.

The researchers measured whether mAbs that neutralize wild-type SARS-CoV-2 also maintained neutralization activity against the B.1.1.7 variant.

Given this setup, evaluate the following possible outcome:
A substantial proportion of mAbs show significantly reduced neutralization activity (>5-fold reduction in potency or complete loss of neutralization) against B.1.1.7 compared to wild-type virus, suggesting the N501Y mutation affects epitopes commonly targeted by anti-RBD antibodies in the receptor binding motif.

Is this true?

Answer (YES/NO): NO